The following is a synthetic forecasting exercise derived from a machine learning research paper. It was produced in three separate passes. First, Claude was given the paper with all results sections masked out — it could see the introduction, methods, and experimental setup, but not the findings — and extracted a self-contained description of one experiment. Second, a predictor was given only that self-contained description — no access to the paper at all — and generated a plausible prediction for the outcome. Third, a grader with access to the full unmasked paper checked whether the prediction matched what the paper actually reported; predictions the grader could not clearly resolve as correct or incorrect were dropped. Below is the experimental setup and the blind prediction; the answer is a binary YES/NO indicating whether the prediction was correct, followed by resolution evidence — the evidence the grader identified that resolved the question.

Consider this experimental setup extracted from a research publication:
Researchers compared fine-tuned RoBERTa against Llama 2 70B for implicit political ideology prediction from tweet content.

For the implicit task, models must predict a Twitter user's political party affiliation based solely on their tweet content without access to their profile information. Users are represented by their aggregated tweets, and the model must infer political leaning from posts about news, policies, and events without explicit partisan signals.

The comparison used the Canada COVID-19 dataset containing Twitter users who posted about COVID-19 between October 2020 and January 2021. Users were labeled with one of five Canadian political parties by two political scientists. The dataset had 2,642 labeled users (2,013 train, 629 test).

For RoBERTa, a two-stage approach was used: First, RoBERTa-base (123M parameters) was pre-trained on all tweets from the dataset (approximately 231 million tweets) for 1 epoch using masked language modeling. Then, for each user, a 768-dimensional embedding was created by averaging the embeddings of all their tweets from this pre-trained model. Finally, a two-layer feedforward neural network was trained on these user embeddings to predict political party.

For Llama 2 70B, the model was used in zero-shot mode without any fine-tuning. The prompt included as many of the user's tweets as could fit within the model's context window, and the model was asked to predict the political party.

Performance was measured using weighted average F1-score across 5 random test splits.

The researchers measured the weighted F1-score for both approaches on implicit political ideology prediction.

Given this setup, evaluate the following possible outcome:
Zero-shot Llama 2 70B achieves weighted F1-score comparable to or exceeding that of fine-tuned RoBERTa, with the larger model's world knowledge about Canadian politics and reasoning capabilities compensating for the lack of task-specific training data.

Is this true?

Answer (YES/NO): NO